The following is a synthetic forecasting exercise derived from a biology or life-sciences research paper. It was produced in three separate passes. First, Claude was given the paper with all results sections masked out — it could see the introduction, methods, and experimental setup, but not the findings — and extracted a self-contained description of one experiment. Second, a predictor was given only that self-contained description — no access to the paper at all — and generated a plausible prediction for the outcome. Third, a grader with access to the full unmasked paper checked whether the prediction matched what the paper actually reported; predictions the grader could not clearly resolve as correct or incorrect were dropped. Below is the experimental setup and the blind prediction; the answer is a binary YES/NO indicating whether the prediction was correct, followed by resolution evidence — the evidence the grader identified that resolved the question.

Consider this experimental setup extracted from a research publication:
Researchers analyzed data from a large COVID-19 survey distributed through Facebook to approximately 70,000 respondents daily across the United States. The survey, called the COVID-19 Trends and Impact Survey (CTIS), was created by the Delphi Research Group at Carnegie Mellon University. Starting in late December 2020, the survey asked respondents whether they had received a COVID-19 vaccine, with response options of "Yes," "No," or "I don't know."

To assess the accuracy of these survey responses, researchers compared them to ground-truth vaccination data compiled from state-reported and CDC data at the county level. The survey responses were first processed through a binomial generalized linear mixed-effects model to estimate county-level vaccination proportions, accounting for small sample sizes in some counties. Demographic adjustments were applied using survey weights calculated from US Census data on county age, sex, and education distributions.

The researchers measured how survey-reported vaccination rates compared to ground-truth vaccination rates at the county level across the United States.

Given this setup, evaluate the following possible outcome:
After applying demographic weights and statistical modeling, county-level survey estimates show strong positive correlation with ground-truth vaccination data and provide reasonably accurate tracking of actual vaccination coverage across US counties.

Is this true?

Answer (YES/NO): NO